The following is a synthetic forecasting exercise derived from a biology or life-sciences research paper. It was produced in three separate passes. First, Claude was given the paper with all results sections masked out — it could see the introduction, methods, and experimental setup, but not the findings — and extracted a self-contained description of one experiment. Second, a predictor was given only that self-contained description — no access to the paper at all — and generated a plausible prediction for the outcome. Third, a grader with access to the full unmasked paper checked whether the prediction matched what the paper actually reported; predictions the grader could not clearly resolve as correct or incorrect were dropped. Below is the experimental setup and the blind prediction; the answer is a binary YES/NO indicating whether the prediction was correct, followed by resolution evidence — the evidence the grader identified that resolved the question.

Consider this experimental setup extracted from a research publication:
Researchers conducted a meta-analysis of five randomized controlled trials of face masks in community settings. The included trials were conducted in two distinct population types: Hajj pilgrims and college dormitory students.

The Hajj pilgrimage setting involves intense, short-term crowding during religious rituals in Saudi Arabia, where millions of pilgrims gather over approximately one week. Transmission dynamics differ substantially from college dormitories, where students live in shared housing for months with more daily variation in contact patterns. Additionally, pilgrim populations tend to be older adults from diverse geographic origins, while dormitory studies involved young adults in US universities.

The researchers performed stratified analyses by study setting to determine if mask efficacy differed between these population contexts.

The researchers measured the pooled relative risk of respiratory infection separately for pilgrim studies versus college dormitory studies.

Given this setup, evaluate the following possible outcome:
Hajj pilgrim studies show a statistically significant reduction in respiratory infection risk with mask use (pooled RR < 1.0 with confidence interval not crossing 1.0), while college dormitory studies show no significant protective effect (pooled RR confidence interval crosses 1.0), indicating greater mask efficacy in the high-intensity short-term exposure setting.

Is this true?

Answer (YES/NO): NO